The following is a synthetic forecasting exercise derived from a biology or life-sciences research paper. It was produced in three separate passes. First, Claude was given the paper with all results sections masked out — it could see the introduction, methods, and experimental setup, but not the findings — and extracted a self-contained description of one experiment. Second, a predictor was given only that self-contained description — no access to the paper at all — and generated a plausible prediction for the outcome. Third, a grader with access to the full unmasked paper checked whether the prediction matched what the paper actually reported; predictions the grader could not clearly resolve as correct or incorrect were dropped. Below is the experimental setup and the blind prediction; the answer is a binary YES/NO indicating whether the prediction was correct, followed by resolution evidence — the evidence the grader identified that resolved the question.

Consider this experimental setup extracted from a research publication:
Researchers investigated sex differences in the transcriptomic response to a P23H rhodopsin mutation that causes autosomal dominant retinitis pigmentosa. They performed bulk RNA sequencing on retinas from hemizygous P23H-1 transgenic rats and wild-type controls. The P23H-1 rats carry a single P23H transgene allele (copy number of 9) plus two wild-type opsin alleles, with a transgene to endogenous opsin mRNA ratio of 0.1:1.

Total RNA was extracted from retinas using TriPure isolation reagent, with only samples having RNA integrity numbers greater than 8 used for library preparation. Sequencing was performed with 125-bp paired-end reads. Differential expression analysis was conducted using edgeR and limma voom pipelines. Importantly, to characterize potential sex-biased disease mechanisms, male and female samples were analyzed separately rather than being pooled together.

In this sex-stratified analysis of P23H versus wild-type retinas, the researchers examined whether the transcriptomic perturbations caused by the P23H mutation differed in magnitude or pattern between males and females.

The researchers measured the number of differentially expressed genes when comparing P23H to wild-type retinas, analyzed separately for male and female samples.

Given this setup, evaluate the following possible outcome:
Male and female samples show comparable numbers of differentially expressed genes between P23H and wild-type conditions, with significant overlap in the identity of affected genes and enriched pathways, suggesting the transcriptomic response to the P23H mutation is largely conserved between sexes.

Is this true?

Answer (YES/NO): NO